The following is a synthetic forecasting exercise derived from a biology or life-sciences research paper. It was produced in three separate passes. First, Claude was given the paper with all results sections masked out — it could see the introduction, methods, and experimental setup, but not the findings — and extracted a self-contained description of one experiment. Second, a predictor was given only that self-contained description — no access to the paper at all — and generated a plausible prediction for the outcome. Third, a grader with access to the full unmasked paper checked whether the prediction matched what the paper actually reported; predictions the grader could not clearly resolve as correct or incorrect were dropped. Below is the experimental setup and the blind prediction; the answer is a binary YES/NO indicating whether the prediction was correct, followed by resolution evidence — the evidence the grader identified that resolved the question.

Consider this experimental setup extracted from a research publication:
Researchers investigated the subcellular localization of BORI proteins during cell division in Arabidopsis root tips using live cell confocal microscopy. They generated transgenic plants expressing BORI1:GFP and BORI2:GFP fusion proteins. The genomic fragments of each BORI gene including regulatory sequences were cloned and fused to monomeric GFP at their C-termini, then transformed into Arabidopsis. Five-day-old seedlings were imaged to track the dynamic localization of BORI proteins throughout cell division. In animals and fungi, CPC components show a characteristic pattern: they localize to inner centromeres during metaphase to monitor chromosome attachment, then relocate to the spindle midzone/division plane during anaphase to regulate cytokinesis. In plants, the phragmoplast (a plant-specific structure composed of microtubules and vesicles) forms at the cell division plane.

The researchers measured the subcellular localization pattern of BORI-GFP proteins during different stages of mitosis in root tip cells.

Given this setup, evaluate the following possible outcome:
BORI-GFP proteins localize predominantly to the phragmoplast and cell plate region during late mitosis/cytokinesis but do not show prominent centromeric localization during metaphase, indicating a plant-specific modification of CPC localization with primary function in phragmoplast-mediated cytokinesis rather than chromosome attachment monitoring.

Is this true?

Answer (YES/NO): NO